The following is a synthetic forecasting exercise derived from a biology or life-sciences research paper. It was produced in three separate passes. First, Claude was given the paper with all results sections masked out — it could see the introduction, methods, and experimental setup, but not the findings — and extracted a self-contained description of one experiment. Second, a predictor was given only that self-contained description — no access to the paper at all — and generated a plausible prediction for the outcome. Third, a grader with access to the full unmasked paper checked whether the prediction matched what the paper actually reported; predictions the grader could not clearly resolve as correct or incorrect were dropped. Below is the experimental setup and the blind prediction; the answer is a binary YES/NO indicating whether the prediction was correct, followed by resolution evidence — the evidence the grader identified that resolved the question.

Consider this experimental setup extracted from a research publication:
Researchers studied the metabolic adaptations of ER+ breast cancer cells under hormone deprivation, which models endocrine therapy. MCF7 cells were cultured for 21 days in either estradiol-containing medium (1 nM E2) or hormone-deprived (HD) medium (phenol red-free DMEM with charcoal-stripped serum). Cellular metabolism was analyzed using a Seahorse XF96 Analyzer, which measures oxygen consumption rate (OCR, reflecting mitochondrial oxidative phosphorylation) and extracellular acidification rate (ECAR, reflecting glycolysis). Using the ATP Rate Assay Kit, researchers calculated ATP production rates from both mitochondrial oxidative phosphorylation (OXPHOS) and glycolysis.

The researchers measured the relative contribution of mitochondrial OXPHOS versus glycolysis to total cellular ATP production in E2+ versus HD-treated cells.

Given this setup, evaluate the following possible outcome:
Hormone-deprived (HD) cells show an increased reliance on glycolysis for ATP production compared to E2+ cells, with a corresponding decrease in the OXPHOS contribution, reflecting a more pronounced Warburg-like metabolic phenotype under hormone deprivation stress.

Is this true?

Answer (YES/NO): NO